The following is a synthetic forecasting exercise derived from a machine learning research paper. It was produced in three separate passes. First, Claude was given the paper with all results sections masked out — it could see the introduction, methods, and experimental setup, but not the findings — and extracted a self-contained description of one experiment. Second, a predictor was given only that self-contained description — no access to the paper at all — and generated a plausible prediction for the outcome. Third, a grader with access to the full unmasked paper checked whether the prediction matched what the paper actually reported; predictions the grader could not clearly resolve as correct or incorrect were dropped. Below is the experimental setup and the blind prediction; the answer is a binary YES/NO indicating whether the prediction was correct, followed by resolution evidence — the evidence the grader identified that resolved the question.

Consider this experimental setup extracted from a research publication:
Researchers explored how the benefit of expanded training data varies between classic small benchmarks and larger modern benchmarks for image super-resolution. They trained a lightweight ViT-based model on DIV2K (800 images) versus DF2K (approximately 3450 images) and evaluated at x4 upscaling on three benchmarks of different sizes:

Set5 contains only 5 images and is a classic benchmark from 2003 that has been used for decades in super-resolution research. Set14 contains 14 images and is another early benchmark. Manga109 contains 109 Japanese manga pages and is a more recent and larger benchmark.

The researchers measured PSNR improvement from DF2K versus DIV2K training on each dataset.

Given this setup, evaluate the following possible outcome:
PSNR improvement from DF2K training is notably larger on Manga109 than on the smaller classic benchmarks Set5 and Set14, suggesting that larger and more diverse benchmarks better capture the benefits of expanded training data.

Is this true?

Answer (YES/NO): YES